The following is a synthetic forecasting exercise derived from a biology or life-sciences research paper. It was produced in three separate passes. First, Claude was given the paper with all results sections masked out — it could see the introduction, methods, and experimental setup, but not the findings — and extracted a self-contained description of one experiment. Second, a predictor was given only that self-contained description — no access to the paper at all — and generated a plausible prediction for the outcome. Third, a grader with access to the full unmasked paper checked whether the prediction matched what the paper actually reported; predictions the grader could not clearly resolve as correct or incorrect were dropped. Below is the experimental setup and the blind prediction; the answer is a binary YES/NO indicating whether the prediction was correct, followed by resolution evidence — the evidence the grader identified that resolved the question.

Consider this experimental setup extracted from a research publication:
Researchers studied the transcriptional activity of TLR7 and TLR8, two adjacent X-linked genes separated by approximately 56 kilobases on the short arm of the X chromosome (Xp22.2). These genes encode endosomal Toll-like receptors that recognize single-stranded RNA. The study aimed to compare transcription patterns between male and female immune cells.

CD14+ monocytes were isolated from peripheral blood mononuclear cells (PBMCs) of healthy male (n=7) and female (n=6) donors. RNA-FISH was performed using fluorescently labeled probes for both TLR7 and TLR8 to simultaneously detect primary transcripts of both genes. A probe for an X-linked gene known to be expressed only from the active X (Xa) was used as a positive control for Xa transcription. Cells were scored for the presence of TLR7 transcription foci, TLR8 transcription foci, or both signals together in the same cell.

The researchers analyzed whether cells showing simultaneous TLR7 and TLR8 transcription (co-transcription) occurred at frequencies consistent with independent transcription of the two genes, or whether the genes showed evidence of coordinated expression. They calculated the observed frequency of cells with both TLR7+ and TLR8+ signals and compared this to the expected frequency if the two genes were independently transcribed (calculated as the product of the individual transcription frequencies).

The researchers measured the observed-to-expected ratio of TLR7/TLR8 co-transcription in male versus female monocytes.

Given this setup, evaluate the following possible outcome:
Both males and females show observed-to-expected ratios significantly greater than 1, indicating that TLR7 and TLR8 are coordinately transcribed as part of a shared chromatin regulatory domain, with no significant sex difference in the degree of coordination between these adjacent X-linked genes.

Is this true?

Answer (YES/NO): NO